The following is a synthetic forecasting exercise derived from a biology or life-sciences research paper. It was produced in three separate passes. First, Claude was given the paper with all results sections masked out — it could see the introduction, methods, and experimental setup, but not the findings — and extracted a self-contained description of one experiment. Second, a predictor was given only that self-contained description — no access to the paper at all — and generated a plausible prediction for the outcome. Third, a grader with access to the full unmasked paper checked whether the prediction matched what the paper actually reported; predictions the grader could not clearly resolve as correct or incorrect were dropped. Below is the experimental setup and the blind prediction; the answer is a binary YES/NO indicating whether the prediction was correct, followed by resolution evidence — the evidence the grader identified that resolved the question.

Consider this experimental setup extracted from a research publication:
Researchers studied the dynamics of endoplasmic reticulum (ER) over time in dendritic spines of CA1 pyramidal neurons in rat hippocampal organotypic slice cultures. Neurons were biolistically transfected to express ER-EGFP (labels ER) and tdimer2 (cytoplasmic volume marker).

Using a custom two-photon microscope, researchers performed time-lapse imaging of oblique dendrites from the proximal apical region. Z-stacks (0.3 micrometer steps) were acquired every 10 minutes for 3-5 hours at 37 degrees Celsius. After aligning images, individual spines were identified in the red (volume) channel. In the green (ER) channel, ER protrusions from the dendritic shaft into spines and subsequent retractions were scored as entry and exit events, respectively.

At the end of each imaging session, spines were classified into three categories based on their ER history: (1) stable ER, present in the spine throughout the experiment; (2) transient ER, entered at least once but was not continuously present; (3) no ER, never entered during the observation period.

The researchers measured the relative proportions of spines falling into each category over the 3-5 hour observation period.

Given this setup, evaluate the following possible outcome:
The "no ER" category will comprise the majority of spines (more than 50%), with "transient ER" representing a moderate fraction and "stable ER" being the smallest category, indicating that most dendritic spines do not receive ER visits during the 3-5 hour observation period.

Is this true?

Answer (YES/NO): NO